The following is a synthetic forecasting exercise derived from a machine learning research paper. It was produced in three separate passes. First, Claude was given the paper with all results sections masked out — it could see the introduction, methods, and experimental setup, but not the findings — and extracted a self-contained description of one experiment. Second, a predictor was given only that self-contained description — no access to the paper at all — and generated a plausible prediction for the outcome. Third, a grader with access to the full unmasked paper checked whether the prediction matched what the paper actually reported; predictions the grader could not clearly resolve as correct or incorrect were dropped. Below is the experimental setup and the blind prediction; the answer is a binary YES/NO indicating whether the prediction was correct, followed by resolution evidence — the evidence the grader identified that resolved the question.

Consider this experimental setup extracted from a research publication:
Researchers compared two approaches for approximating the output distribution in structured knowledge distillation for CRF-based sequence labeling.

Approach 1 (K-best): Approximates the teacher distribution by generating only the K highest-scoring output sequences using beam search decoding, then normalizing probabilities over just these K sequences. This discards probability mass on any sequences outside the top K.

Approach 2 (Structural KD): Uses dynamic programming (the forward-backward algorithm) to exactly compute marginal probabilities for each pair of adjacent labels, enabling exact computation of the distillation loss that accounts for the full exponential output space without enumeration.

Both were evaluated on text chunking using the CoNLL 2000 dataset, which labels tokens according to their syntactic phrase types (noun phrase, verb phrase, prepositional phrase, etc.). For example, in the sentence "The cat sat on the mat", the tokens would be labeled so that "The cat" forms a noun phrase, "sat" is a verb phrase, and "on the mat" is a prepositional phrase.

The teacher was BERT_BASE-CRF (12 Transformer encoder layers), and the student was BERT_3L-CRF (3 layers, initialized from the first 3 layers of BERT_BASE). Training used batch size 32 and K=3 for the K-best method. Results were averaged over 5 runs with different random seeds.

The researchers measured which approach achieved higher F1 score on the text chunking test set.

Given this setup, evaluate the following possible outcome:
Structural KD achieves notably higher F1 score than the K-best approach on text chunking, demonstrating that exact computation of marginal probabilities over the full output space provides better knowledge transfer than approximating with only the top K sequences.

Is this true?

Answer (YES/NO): NO